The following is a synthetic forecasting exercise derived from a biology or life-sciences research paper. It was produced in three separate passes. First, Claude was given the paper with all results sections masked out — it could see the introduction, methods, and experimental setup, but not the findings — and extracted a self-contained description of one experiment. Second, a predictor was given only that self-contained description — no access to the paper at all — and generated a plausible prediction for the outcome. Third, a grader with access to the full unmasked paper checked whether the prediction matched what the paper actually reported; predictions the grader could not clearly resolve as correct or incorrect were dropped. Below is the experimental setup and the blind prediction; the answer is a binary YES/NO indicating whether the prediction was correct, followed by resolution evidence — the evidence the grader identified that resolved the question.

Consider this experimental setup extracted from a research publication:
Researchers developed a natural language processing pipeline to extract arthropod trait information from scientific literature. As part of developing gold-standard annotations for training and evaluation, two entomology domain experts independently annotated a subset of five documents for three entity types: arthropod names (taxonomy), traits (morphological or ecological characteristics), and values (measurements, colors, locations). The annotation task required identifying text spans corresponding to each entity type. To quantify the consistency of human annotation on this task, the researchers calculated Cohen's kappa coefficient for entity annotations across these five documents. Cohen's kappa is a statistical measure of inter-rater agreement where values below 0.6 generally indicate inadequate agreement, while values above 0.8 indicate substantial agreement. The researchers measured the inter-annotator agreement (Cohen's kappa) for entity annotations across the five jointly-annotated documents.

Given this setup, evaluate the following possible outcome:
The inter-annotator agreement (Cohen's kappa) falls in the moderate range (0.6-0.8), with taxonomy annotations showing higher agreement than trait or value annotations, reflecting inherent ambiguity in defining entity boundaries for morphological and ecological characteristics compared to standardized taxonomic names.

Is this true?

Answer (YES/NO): NO